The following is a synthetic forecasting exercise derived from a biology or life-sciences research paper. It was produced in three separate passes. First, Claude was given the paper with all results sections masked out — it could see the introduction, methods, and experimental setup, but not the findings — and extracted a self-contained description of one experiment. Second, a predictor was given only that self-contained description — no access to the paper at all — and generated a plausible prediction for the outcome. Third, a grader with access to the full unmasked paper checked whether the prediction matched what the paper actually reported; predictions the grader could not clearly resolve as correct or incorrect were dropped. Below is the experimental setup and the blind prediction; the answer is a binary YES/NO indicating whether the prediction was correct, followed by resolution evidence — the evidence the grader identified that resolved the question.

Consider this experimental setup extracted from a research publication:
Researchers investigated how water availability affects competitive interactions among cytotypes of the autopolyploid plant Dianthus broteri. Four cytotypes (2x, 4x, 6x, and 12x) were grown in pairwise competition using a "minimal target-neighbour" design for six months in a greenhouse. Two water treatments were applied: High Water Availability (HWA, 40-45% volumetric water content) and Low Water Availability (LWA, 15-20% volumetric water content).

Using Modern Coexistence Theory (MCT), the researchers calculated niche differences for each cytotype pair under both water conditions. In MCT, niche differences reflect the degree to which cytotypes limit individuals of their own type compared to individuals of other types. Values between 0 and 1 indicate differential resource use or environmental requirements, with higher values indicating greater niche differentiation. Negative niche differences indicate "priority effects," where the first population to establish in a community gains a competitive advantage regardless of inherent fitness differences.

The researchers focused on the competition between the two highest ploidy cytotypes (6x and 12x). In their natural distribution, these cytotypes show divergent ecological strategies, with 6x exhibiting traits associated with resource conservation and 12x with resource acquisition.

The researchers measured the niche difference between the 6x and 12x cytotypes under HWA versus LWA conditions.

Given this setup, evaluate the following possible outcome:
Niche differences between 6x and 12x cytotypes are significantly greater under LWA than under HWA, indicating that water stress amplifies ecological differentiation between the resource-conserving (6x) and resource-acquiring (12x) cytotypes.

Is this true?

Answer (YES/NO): NO